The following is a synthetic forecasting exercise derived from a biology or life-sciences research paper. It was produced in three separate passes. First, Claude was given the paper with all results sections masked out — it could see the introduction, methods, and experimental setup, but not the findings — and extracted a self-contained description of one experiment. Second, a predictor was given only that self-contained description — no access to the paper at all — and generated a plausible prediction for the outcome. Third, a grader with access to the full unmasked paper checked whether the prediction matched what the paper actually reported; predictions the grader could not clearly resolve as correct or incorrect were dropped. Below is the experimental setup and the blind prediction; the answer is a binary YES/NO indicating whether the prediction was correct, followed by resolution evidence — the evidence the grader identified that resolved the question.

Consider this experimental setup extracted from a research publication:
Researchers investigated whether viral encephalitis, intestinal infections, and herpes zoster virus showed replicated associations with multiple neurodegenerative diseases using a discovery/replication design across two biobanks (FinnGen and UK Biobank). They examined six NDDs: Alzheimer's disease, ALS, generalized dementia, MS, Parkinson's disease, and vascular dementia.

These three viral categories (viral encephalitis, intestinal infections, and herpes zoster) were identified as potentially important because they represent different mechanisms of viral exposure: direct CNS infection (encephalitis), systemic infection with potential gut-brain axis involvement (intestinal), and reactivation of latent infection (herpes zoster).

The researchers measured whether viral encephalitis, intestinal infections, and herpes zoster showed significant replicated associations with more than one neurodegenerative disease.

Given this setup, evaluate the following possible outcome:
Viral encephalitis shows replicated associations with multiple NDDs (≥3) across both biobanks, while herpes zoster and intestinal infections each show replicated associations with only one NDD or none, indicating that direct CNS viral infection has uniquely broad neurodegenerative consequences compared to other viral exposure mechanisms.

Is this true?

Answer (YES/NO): NO